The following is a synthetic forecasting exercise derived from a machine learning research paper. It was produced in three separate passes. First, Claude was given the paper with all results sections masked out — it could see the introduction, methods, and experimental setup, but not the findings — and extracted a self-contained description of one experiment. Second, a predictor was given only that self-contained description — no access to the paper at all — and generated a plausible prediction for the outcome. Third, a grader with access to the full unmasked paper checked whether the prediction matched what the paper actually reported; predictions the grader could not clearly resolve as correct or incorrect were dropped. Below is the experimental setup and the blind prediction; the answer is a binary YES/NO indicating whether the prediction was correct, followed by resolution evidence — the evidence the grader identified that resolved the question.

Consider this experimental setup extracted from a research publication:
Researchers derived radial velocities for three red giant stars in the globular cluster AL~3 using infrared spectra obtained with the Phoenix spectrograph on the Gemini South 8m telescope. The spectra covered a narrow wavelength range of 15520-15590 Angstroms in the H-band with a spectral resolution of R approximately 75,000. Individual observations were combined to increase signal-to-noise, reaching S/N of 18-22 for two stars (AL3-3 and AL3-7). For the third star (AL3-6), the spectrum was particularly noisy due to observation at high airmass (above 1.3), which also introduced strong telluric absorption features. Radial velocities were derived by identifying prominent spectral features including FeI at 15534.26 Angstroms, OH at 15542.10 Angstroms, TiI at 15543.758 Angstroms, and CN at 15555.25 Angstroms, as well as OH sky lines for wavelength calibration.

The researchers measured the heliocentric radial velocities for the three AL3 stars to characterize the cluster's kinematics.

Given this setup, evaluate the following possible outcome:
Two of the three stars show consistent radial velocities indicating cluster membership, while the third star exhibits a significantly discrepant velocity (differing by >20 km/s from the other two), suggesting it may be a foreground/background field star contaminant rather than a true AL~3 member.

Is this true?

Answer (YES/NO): NO